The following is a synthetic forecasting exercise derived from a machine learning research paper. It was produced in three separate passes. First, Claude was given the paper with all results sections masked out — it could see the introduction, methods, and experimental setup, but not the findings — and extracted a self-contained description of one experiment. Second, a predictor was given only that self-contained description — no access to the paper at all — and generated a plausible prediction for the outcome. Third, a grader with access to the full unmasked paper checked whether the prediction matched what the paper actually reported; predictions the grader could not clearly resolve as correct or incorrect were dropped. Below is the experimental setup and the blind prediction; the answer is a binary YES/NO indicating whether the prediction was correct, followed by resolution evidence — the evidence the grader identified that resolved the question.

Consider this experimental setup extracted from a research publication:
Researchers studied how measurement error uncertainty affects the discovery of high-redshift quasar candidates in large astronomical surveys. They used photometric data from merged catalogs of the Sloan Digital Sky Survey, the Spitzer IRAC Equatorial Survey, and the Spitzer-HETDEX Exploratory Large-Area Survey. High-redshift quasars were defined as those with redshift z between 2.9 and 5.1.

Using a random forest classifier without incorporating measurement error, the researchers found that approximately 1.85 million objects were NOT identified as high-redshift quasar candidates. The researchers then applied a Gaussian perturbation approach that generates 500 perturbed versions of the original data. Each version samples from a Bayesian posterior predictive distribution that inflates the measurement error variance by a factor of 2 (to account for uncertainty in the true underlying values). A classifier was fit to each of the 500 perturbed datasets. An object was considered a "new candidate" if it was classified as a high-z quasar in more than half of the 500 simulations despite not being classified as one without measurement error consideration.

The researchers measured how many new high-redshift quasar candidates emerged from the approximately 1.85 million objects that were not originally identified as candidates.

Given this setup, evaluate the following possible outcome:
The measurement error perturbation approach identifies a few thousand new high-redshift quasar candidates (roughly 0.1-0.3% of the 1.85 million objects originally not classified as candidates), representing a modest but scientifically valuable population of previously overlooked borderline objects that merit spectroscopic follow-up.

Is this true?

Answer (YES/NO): NO